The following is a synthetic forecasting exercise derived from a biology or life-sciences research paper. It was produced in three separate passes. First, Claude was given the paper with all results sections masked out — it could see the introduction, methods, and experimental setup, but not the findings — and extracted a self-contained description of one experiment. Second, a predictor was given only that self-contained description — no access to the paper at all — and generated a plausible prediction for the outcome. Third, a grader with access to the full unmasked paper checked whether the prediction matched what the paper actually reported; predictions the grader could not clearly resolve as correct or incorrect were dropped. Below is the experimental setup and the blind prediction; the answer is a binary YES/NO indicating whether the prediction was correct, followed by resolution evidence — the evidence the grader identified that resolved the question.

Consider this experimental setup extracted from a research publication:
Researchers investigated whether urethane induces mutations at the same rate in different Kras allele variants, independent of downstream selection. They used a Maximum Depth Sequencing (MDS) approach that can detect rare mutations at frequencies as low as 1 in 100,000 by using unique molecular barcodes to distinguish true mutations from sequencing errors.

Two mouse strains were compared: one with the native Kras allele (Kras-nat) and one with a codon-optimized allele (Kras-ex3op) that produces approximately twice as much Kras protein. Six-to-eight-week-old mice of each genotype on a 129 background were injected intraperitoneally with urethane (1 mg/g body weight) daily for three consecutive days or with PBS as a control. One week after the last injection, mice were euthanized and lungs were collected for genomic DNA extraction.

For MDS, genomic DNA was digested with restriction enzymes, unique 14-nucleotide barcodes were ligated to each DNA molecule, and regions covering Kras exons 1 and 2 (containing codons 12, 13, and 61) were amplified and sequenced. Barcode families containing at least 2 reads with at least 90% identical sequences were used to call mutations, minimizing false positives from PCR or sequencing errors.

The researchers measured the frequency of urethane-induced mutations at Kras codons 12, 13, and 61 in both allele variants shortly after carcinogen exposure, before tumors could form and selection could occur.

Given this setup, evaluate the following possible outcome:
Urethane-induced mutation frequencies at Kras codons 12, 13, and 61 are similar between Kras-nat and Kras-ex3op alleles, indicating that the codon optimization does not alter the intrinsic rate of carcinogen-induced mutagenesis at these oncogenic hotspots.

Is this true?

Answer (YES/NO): YES